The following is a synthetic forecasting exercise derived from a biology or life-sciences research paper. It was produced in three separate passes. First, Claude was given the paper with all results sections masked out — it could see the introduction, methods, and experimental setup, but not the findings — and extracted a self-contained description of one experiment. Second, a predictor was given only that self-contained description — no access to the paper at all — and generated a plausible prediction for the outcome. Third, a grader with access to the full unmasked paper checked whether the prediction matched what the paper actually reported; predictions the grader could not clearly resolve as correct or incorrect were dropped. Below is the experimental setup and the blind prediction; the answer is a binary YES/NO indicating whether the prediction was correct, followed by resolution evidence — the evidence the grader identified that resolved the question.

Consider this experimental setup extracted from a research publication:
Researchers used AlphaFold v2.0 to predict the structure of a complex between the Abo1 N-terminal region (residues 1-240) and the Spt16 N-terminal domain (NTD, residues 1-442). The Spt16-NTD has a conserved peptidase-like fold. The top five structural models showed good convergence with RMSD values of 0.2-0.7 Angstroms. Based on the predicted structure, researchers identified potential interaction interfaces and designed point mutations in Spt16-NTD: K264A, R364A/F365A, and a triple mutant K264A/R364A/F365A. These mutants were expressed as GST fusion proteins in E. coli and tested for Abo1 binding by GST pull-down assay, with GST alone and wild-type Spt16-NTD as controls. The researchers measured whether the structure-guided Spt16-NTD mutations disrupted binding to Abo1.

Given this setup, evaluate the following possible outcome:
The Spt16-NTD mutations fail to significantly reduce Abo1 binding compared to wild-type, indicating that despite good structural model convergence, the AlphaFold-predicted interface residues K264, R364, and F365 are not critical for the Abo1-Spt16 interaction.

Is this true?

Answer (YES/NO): NO